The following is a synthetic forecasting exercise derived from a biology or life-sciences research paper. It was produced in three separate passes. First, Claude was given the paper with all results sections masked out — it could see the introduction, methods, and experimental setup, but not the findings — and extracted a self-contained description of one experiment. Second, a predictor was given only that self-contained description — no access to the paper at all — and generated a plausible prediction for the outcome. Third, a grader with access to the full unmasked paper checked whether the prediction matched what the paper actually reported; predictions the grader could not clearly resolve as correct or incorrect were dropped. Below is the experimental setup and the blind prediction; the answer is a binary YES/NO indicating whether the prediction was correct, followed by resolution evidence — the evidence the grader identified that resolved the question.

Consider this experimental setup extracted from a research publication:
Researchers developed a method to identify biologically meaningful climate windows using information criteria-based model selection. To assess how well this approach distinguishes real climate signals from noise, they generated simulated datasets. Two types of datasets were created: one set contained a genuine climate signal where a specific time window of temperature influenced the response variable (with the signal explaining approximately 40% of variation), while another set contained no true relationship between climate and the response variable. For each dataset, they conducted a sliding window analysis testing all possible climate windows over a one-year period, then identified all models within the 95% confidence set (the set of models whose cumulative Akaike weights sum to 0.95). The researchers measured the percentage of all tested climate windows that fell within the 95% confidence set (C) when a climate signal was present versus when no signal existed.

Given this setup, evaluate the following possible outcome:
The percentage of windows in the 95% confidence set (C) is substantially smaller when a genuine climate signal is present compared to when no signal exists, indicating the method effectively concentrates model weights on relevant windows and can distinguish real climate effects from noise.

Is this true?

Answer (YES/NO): YES